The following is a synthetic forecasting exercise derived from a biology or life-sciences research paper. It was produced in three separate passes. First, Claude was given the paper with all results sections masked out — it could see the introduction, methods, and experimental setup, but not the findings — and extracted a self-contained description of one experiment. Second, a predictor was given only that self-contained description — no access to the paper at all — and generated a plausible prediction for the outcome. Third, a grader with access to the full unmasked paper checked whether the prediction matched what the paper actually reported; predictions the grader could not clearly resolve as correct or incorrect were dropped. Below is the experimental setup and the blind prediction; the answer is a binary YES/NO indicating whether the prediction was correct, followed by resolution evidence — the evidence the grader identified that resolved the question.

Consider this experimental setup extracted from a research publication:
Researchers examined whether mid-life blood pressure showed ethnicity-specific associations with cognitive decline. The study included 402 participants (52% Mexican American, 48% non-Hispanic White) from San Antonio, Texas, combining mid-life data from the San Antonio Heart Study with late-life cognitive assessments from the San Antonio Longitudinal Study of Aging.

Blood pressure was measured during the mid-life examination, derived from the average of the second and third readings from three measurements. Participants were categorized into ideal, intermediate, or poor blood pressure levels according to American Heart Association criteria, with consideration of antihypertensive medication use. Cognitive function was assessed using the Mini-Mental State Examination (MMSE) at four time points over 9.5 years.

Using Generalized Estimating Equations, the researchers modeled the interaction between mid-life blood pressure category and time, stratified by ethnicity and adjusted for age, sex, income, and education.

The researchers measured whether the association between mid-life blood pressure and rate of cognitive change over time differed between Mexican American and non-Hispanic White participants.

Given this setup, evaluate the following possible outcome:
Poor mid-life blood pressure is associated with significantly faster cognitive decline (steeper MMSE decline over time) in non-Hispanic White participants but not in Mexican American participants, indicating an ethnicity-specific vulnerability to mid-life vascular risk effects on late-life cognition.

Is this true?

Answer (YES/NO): NO